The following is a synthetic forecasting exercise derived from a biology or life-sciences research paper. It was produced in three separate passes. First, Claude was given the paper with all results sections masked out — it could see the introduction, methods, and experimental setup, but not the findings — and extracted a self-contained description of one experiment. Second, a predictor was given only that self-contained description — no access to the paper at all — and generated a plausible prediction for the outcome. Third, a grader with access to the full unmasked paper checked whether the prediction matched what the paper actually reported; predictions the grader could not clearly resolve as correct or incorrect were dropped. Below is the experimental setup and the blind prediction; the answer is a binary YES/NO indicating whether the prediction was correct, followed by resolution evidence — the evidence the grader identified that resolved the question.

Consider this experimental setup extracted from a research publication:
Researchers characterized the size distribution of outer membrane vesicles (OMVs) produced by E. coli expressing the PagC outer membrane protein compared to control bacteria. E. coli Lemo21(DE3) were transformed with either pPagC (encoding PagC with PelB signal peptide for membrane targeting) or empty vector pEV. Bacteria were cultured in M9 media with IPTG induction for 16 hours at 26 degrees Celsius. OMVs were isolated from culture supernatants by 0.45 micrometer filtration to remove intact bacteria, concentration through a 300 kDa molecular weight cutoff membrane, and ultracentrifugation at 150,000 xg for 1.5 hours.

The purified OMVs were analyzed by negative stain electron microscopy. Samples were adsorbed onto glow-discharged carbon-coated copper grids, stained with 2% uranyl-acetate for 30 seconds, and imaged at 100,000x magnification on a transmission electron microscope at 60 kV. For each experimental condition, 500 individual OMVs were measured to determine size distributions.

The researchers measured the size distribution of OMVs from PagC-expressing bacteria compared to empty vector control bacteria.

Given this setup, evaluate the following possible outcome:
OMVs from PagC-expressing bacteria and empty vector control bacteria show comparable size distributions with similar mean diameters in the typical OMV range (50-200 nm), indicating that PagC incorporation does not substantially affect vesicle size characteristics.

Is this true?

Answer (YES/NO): NO